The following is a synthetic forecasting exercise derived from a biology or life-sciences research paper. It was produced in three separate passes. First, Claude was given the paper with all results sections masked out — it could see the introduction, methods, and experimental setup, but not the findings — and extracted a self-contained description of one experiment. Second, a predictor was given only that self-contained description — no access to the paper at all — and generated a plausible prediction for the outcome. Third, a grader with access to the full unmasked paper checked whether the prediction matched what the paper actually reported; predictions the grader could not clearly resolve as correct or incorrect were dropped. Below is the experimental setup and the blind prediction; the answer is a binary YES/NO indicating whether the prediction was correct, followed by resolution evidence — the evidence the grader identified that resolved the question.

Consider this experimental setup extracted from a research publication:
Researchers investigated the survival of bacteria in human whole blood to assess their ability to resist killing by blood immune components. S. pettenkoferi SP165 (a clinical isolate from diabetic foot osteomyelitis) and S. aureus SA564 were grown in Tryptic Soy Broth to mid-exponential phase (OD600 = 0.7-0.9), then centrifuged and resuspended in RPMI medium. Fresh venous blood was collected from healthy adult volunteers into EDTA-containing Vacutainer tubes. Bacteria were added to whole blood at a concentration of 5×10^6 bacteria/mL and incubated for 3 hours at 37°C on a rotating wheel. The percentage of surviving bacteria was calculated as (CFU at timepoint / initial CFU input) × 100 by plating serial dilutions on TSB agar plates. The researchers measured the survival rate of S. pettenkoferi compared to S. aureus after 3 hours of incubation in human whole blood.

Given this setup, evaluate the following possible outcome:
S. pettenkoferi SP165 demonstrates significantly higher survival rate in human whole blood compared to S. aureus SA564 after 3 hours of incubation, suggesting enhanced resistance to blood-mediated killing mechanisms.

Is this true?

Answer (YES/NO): YES